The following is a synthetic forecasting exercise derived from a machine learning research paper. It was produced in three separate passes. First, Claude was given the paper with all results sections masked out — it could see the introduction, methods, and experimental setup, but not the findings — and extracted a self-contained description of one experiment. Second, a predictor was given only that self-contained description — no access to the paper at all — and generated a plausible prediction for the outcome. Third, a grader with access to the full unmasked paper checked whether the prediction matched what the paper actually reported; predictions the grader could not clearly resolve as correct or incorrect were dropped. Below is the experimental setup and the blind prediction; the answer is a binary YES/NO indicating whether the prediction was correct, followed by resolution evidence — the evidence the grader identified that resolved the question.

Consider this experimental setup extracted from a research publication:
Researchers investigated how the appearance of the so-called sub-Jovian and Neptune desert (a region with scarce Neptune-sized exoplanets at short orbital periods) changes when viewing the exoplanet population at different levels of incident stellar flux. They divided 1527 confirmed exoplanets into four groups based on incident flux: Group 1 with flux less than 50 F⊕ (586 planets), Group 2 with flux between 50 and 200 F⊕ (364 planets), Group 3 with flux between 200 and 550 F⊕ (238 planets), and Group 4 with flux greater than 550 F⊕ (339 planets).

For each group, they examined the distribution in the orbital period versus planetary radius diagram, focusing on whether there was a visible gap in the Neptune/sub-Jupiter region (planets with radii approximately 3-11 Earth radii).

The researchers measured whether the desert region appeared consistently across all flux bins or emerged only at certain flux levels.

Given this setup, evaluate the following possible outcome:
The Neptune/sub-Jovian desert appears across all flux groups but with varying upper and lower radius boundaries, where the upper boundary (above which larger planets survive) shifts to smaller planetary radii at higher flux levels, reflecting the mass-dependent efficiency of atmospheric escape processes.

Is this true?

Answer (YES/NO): NO